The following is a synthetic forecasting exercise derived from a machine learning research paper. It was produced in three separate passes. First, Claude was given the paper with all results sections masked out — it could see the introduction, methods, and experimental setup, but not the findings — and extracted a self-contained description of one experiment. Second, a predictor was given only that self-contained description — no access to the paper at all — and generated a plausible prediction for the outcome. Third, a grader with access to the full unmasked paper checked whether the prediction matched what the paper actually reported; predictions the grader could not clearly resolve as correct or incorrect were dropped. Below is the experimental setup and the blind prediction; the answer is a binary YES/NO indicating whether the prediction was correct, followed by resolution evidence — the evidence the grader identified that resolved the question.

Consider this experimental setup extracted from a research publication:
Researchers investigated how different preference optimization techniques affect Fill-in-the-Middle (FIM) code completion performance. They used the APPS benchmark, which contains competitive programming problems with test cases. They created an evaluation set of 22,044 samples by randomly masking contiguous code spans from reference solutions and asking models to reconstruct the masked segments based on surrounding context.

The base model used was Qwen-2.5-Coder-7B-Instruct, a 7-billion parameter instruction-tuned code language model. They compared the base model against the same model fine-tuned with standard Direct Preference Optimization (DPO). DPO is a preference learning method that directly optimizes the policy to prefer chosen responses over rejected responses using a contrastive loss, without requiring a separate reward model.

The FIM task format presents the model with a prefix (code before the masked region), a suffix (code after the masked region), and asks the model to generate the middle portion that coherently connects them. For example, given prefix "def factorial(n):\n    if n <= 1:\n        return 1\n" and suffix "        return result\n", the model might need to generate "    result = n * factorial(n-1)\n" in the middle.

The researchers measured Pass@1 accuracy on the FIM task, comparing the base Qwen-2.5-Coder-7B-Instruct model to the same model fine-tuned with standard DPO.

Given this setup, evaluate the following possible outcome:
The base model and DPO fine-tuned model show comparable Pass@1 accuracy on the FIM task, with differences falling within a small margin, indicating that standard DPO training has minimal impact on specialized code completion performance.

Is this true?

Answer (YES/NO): YES